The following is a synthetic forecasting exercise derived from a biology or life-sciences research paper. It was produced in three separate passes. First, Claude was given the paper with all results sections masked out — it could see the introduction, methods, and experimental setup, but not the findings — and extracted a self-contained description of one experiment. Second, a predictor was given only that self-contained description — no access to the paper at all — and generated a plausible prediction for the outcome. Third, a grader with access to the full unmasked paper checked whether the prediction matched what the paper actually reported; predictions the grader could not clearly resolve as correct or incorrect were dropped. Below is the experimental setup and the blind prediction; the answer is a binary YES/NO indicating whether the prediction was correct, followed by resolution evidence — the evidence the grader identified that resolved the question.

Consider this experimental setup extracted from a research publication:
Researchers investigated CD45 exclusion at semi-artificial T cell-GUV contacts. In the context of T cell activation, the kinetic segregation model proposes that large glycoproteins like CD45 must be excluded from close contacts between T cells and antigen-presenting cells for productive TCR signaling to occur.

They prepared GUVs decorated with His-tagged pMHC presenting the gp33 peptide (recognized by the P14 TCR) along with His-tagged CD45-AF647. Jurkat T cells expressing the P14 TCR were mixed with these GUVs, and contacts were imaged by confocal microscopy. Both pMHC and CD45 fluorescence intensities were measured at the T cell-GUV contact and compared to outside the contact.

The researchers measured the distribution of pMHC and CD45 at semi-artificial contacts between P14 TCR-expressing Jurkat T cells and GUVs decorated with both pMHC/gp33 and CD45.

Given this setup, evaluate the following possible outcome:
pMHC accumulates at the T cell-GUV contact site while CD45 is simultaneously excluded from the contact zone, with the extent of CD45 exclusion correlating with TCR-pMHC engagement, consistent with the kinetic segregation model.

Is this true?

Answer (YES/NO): YES